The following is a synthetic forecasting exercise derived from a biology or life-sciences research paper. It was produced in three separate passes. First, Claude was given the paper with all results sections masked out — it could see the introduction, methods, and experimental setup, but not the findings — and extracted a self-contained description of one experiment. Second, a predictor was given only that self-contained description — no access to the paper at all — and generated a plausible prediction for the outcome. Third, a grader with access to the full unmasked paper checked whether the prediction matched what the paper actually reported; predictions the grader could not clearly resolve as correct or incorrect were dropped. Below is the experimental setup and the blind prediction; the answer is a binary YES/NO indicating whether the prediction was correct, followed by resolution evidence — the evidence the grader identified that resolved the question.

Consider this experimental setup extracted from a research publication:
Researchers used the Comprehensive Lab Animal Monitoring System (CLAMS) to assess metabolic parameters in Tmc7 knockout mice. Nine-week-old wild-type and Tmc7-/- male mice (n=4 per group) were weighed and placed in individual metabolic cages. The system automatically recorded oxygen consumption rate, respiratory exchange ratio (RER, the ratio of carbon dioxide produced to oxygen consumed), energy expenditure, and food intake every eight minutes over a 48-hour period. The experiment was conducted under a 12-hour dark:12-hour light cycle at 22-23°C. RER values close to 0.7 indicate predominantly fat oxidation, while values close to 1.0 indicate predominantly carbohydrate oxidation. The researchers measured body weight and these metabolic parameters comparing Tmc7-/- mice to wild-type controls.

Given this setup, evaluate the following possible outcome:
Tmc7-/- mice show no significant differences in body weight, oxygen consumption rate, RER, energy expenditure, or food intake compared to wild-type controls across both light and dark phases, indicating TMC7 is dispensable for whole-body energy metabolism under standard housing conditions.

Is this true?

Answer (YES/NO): YES